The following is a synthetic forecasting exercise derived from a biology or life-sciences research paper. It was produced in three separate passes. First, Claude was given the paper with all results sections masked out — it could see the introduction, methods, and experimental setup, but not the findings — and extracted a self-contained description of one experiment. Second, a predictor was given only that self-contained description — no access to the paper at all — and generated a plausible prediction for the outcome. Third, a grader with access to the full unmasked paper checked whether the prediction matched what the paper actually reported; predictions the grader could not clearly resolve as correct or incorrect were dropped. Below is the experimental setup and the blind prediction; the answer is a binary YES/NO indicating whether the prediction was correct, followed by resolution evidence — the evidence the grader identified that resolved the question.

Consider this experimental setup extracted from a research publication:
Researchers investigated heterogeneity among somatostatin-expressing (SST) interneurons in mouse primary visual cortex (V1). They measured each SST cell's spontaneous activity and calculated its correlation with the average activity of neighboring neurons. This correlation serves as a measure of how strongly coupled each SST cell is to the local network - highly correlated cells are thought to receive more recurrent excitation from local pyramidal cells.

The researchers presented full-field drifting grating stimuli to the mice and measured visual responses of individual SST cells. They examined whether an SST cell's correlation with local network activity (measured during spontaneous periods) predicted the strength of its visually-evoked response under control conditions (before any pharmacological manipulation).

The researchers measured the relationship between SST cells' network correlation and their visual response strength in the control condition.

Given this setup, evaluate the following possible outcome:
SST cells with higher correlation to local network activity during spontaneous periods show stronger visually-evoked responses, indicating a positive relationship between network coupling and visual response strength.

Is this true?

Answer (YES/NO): NO